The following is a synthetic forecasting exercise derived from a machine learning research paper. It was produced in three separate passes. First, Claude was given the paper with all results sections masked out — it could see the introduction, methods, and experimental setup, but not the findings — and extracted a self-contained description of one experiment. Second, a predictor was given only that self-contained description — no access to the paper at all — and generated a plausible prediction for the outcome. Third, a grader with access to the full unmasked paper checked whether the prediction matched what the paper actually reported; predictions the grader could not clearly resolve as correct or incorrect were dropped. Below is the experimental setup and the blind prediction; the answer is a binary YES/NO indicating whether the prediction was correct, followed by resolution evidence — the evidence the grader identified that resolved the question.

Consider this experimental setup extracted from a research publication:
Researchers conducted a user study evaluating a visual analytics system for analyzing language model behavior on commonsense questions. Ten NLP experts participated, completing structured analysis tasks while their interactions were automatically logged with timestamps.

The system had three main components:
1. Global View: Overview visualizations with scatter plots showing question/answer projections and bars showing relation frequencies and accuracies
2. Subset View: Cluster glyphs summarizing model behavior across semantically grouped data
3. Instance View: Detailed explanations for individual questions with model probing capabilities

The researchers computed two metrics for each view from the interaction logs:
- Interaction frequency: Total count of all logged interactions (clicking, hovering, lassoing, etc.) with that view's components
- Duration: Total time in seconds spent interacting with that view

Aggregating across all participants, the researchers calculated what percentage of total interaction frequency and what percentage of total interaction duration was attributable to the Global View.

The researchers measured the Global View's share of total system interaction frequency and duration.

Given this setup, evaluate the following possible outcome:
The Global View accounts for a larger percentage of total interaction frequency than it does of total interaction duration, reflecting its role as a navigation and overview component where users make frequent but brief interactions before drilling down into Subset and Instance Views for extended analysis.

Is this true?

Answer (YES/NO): NO